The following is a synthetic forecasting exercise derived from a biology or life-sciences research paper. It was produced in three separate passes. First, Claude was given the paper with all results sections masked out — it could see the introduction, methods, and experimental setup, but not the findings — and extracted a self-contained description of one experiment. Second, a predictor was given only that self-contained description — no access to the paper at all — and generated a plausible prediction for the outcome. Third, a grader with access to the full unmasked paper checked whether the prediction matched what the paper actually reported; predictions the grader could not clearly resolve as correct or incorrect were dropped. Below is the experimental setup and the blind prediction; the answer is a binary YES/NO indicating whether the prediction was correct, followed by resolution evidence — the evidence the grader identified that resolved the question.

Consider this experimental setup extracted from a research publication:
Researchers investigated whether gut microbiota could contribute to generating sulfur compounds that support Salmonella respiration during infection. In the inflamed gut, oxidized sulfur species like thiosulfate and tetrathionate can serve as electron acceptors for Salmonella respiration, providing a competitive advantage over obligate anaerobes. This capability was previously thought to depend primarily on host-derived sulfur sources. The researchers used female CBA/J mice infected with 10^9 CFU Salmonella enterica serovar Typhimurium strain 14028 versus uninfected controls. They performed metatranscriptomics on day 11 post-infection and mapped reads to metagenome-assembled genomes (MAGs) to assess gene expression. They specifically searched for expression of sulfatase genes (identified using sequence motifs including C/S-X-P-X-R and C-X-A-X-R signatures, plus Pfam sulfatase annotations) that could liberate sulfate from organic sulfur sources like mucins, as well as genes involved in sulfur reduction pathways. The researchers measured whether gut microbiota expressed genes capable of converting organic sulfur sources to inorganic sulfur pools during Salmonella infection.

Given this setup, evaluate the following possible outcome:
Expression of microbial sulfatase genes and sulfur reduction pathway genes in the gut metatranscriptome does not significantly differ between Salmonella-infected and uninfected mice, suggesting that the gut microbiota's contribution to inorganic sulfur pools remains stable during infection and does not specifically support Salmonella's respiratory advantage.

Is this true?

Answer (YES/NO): NO